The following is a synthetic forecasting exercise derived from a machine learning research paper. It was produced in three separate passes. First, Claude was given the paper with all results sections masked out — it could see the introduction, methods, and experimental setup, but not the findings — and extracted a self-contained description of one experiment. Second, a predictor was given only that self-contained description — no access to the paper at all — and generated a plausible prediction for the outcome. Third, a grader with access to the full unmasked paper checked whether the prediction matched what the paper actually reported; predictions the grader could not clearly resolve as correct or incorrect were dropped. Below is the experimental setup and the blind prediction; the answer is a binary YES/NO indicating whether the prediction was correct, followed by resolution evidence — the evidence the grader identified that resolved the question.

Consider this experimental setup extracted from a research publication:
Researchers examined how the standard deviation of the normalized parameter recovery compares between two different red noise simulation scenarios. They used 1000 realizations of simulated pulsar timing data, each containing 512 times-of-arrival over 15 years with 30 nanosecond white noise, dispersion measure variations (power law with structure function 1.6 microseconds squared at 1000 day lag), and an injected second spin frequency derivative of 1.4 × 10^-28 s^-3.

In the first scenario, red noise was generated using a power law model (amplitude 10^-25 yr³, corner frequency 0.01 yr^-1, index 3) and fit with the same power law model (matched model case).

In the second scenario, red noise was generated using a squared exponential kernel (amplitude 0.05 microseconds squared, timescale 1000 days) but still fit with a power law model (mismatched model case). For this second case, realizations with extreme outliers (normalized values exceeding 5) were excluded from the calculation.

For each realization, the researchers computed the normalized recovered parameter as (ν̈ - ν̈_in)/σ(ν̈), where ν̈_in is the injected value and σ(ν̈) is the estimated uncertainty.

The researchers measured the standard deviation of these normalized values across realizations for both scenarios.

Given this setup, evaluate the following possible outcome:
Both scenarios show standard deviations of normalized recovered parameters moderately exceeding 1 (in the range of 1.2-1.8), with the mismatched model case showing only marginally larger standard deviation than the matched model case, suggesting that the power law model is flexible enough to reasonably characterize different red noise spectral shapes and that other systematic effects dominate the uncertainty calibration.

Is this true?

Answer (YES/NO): NO